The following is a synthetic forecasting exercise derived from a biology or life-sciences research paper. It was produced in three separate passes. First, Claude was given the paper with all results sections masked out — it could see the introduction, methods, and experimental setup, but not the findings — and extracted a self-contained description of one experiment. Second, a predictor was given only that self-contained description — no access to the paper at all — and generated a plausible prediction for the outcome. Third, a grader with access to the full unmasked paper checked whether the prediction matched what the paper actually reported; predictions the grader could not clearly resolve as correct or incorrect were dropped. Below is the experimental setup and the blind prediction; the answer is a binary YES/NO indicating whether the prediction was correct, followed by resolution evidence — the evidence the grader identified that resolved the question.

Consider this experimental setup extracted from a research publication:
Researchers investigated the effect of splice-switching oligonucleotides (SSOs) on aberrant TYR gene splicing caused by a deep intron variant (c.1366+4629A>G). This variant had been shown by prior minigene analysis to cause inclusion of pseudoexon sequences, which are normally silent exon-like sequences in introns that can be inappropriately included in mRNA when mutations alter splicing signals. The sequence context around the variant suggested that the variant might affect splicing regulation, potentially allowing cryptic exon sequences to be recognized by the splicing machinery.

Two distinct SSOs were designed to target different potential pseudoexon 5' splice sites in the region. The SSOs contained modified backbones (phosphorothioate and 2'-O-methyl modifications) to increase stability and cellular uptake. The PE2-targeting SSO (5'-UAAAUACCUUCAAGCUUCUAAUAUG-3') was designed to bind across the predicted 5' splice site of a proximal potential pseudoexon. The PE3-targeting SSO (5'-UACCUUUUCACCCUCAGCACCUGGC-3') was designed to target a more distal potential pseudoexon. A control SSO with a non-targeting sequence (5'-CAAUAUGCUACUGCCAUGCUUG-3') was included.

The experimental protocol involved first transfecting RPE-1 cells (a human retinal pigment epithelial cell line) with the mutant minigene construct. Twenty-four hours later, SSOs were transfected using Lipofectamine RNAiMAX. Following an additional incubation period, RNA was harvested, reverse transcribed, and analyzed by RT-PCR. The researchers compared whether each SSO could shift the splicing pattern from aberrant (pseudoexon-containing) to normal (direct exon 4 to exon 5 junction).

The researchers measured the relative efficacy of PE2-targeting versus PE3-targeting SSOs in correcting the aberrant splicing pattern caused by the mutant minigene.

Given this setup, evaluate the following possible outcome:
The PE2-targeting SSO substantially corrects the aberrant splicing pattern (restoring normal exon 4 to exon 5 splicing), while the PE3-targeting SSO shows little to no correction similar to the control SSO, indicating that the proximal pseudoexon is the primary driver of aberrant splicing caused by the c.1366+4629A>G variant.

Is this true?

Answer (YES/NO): NO